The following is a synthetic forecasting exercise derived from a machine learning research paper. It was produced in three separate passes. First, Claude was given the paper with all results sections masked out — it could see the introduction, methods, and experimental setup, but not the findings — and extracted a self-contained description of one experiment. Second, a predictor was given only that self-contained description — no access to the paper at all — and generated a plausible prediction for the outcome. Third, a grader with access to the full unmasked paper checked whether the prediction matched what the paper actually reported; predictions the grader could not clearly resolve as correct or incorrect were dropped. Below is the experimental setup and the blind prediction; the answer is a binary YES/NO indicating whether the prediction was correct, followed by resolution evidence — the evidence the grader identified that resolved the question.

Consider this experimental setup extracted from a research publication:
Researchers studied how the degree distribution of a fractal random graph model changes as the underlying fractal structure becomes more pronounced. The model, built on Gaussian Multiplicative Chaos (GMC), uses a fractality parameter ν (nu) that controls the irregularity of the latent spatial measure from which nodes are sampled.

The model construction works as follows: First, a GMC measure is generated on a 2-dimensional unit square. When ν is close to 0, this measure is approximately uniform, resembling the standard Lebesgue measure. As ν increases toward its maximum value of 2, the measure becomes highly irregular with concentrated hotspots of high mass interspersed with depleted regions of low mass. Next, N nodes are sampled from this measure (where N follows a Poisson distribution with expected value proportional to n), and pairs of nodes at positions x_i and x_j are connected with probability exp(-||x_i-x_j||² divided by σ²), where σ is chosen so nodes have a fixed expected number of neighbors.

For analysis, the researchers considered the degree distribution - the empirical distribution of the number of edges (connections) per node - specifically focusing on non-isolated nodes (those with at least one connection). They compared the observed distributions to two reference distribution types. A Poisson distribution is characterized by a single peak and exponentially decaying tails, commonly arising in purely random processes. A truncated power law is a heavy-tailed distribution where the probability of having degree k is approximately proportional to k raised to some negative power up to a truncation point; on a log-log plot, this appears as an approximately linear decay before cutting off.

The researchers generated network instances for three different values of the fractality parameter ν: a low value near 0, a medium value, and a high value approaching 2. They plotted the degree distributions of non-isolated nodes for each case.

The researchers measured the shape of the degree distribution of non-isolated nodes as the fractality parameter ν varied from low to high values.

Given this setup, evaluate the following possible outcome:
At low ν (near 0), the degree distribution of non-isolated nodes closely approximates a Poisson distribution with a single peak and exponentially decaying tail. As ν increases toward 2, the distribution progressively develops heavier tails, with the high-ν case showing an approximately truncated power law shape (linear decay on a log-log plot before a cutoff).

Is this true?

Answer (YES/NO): YES